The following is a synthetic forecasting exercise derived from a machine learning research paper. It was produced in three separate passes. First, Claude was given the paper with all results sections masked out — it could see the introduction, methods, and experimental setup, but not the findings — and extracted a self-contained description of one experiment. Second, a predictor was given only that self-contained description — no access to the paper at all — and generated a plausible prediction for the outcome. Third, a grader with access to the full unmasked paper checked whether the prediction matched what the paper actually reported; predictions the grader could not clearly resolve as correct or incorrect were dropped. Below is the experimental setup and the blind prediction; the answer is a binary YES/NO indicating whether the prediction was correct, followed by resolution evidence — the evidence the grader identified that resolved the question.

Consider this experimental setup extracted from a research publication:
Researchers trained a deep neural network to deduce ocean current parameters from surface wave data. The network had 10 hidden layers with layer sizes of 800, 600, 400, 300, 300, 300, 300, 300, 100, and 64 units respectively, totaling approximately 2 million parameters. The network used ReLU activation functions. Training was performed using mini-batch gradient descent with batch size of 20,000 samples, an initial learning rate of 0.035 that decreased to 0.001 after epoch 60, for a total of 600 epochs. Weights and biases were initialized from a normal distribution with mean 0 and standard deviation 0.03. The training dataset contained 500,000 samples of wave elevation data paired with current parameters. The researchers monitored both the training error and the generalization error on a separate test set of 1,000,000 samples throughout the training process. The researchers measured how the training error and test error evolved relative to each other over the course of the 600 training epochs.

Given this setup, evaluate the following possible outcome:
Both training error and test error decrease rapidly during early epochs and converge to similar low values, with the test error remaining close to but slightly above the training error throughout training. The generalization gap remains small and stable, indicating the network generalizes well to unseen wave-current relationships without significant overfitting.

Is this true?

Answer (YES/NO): NO